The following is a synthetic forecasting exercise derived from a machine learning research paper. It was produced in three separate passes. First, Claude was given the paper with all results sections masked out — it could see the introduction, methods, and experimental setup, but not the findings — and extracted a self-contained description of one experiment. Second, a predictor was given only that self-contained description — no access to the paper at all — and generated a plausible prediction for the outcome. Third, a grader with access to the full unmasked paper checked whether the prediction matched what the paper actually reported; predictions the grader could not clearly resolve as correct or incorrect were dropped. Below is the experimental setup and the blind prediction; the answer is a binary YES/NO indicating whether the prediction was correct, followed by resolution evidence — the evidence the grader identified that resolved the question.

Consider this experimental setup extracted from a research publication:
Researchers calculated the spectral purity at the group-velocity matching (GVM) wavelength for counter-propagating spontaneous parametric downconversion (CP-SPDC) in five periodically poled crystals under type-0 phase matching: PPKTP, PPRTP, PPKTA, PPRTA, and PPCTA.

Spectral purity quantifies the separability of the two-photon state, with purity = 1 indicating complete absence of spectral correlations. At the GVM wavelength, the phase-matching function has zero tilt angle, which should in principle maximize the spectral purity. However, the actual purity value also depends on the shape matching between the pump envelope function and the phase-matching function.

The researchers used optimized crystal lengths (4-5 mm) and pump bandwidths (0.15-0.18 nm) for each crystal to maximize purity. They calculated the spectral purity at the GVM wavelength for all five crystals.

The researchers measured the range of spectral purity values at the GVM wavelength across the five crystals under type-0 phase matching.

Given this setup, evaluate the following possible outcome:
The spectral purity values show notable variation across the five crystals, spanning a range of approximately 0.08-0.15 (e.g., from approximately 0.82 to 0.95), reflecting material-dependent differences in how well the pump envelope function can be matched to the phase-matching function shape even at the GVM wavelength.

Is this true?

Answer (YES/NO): NO